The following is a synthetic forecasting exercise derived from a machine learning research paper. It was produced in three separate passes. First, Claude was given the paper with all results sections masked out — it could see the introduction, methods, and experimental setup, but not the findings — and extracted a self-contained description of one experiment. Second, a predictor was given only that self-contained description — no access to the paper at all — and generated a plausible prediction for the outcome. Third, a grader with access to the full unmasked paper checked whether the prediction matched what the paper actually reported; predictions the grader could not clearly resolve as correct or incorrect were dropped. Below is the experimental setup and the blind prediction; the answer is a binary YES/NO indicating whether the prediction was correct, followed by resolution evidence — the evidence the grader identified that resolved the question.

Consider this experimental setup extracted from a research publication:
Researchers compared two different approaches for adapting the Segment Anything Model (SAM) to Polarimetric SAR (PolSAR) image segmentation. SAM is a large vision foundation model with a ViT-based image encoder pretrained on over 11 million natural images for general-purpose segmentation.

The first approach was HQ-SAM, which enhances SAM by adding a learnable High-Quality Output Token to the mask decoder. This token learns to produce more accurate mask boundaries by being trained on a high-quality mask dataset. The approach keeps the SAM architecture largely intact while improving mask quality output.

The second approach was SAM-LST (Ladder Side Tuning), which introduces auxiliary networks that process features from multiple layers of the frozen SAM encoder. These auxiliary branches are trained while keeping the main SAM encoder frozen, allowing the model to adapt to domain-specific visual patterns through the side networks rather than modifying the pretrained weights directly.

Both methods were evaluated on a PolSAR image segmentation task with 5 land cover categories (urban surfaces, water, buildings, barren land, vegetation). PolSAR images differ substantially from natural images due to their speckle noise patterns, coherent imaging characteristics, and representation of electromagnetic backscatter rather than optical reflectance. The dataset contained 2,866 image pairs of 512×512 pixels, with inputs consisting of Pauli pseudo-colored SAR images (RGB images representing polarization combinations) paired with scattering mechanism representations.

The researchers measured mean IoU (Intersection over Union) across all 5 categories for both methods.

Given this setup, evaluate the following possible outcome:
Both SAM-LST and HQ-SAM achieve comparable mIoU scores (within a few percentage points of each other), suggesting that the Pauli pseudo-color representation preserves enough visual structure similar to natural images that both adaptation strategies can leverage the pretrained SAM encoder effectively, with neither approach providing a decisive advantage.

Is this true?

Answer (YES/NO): NO